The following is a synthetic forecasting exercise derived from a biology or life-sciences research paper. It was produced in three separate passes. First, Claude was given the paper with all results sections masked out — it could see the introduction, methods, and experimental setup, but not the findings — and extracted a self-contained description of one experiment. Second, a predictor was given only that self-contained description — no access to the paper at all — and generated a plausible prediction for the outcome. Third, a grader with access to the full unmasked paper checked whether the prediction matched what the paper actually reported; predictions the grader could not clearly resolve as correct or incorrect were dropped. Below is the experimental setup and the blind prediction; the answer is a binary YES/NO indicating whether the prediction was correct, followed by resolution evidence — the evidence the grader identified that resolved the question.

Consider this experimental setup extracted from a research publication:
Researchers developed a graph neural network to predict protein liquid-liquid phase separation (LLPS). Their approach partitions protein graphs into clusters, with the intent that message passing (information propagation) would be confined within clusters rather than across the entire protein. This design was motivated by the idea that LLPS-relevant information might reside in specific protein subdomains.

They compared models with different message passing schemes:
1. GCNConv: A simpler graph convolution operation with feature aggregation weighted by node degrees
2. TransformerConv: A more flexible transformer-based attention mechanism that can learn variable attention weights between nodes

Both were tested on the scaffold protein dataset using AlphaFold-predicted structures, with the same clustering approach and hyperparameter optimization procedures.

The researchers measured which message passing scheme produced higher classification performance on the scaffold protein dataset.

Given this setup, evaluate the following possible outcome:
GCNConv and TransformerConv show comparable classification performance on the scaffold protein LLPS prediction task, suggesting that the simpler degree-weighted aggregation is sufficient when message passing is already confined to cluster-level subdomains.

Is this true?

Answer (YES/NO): NO